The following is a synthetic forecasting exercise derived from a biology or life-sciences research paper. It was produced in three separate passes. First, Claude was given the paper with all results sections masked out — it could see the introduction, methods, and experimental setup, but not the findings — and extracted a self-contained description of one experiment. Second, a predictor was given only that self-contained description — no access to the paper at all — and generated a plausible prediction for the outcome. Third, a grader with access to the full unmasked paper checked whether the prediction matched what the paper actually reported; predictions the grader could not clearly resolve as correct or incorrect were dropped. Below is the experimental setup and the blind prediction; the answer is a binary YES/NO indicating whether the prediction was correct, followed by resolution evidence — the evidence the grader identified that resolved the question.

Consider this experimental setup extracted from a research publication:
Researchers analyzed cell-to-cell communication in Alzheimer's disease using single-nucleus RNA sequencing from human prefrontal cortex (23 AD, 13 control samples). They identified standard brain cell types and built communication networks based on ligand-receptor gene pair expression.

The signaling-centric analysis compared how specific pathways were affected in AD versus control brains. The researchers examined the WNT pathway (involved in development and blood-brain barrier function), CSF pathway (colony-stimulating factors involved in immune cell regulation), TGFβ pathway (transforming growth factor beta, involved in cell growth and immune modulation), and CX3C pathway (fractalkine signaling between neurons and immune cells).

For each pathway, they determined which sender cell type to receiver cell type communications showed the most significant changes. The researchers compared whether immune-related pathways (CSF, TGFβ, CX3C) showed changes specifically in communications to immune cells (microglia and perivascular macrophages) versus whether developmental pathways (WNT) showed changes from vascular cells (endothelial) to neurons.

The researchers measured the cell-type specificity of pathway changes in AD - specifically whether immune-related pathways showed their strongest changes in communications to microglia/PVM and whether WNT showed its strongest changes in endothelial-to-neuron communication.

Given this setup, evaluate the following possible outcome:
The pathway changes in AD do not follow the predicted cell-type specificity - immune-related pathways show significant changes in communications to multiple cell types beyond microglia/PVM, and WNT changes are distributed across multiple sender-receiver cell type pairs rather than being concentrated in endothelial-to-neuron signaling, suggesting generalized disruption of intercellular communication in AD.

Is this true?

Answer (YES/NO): NO